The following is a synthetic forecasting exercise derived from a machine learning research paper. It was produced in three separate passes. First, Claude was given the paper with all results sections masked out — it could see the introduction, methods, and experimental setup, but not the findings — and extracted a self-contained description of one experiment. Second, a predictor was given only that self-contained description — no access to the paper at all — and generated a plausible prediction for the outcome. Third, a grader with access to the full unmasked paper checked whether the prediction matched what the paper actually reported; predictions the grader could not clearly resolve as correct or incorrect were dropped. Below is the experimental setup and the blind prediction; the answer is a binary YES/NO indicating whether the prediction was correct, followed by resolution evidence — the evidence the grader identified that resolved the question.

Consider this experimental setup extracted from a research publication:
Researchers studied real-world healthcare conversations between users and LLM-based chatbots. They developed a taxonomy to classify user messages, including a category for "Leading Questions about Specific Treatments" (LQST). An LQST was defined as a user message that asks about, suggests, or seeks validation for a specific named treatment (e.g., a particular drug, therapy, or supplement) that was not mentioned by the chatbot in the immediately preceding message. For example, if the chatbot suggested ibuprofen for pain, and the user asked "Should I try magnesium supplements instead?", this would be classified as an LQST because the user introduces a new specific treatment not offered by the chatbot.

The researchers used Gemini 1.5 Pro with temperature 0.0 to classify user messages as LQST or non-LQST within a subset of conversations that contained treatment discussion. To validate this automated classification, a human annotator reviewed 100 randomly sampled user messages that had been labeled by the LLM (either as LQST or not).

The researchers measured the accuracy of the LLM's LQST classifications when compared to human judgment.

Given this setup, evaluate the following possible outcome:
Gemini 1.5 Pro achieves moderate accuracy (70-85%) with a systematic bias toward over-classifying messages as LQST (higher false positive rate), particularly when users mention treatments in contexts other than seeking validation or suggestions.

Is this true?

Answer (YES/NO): NO